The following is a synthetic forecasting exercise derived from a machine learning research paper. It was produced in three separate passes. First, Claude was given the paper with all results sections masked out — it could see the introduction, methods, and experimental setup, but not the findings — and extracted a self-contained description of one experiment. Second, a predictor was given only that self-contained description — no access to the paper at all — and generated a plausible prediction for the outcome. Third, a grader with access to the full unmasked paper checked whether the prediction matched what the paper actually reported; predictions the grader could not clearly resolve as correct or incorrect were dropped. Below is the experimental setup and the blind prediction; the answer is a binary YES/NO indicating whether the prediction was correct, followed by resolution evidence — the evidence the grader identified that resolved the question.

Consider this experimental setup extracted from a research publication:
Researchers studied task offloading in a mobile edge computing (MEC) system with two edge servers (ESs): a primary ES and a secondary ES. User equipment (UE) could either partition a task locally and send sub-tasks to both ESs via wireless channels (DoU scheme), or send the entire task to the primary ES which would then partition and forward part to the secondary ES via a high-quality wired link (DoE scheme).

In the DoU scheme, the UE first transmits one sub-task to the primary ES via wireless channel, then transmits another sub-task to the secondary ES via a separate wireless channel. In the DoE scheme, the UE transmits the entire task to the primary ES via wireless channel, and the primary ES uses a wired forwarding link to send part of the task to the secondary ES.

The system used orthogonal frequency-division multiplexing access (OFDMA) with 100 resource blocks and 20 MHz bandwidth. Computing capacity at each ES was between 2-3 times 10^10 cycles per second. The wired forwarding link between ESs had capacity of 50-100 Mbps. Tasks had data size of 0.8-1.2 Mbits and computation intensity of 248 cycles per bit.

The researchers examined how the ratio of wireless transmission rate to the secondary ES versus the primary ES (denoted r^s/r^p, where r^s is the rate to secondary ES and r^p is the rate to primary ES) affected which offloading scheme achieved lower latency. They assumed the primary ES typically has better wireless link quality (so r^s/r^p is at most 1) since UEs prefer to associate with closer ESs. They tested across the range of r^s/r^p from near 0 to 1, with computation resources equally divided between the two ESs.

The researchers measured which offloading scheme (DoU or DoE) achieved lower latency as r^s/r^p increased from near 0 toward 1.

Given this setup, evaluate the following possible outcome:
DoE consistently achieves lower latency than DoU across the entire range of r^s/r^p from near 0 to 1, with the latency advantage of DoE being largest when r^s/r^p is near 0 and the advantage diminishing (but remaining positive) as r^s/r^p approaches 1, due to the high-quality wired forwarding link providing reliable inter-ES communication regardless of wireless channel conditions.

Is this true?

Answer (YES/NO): NO